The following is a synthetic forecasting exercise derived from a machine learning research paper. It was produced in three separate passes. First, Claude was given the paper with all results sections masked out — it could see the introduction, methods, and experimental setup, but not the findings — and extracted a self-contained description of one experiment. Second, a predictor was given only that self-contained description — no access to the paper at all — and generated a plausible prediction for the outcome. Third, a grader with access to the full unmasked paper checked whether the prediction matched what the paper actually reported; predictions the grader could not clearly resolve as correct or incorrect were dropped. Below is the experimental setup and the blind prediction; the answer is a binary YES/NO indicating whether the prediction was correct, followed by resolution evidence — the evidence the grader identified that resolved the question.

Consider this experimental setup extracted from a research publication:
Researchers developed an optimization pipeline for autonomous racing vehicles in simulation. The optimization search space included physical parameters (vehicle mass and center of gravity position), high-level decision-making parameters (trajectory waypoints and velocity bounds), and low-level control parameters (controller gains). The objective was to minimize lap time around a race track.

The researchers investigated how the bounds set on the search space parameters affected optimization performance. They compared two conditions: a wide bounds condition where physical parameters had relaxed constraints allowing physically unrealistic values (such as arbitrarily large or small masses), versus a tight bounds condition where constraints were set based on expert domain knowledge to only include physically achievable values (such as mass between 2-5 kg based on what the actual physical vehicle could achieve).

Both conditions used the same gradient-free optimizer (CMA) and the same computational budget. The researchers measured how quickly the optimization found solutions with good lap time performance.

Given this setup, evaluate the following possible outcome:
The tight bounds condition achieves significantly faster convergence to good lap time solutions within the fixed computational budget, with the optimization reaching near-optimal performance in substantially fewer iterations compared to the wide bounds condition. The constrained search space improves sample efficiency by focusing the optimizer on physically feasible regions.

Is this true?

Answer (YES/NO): NO